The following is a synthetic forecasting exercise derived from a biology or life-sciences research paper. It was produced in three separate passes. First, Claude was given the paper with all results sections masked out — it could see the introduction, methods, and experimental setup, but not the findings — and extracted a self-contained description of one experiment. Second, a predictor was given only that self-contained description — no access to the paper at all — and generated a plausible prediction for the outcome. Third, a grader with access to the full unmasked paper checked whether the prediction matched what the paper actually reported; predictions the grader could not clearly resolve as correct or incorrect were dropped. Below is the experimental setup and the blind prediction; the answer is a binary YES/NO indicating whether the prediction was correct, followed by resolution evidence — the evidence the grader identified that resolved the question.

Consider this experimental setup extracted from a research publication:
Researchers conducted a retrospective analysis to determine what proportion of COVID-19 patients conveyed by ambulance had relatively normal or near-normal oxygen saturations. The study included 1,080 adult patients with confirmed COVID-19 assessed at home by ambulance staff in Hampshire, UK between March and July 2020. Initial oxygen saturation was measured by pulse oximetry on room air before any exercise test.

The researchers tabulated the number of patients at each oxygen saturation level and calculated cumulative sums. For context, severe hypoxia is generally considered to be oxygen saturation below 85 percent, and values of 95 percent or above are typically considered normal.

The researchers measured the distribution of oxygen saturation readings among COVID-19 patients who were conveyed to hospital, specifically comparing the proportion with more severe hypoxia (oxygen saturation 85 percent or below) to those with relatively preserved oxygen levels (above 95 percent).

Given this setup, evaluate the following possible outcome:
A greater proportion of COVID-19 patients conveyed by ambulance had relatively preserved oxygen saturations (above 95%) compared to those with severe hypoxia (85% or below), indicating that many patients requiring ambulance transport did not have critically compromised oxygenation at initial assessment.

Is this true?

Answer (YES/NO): YES